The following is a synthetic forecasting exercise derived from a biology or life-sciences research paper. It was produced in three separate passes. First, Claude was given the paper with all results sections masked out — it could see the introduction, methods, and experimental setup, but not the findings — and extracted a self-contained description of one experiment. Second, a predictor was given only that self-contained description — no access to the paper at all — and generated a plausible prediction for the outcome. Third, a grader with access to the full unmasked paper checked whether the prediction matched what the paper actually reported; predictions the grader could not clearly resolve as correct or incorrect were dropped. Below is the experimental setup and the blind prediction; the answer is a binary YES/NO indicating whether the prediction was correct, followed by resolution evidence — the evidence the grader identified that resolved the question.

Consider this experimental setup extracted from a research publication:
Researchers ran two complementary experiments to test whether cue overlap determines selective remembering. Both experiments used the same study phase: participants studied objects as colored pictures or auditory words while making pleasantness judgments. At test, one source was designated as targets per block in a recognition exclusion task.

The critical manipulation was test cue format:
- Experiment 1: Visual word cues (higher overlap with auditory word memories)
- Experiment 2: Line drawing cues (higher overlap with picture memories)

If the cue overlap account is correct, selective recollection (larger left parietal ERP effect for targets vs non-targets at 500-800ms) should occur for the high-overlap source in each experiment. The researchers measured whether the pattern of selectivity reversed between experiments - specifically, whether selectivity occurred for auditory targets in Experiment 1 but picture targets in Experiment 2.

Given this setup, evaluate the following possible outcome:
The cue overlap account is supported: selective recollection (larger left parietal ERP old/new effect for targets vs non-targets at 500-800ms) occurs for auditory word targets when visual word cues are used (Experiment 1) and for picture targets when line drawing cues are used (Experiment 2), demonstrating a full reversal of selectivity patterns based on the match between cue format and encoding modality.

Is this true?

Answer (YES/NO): YES